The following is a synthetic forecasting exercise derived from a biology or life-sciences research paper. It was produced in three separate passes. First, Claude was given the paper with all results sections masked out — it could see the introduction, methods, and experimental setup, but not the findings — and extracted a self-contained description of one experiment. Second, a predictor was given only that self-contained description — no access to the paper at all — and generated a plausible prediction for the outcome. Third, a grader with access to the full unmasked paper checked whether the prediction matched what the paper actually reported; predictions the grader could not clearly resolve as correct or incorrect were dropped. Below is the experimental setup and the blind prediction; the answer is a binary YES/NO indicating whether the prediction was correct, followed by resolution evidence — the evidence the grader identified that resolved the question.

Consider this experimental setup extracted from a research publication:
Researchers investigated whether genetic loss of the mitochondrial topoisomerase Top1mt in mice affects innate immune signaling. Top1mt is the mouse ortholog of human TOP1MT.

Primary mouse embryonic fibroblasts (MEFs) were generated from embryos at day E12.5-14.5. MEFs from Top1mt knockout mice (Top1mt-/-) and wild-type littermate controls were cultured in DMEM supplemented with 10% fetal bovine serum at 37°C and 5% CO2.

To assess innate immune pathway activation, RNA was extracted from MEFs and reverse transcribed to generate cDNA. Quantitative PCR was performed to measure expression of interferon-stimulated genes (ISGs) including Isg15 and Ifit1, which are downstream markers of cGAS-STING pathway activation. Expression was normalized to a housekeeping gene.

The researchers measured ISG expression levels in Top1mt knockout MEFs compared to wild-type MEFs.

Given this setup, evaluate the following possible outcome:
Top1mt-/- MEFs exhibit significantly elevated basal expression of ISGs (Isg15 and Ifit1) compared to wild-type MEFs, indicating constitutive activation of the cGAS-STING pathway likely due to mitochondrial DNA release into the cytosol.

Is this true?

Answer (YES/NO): YES